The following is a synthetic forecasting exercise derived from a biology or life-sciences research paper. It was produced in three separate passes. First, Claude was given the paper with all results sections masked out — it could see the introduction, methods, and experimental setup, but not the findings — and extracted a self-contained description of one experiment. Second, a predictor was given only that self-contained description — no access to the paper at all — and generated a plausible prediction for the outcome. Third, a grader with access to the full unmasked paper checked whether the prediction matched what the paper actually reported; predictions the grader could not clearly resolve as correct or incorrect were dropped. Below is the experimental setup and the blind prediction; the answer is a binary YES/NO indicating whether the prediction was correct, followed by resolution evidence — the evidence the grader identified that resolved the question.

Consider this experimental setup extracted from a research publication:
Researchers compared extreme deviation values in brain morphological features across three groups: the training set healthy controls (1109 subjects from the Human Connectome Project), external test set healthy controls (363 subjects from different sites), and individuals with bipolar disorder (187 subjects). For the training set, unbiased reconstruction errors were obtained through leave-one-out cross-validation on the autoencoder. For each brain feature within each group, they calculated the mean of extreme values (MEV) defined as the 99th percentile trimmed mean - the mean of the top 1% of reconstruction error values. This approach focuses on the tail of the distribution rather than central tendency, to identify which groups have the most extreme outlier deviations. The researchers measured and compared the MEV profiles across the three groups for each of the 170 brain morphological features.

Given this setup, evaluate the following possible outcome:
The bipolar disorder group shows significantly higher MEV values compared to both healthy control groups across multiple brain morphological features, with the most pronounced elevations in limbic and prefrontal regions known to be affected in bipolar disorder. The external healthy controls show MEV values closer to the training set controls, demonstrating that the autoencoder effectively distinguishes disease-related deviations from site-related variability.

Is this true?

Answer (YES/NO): NO